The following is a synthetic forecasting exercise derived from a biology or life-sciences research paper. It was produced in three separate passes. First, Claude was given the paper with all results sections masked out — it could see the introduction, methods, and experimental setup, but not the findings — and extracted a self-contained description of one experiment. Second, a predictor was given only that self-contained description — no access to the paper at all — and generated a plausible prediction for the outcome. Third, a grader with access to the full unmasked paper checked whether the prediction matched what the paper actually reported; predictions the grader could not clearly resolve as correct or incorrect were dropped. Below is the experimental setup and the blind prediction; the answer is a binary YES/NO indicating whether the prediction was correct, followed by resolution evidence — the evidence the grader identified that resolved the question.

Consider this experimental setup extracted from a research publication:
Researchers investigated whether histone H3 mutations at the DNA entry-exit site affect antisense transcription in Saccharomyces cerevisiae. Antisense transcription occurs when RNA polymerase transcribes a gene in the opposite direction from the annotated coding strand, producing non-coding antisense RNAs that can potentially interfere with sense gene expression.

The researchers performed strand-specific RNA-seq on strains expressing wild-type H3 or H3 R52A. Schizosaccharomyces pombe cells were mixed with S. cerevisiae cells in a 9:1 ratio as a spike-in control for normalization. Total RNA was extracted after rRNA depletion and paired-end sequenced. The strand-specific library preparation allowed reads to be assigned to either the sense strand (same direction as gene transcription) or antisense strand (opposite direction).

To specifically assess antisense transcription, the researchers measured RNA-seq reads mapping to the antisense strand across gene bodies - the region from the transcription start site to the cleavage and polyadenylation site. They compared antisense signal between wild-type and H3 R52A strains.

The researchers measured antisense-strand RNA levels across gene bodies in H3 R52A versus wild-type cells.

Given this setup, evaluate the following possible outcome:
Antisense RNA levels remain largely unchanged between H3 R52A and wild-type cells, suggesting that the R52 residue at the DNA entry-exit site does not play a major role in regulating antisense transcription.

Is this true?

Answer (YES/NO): NO